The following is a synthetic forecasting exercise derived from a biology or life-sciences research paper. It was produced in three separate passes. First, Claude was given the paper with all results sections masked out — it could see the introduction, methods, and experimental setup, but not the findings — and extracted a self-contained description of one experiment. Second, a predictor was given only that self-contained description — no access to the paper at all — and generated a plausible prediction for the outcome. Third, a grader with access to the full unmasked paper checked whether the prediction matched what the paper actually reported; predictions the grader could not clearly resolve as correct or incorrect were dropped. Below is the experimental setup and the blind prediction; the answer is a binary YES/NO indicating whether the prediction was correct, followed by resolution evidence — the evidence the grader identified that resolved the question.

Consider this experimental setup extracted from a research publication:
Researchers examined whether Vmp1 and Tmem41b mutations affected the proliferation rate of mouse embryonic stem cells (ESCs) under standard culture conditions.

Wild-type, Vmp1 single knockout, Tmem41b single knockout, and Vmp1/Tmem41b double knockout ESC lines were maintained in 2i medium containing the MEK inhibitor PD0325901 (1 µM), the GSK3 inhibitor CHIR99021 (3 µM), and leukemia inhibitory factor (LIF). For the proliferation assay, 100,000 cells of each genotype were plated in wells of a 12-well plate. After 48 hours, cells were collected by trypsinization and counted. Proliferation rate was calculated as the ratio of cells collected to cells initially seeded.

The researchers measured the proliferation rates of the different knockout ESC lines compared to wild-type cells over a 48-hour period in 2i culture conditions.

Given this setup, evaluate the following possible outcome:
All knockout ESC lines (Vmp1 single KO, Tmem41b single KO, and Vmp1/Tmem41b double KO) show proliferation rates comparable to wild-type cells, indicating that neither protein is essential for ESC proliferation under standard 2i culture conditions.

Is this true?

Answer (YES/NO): YES